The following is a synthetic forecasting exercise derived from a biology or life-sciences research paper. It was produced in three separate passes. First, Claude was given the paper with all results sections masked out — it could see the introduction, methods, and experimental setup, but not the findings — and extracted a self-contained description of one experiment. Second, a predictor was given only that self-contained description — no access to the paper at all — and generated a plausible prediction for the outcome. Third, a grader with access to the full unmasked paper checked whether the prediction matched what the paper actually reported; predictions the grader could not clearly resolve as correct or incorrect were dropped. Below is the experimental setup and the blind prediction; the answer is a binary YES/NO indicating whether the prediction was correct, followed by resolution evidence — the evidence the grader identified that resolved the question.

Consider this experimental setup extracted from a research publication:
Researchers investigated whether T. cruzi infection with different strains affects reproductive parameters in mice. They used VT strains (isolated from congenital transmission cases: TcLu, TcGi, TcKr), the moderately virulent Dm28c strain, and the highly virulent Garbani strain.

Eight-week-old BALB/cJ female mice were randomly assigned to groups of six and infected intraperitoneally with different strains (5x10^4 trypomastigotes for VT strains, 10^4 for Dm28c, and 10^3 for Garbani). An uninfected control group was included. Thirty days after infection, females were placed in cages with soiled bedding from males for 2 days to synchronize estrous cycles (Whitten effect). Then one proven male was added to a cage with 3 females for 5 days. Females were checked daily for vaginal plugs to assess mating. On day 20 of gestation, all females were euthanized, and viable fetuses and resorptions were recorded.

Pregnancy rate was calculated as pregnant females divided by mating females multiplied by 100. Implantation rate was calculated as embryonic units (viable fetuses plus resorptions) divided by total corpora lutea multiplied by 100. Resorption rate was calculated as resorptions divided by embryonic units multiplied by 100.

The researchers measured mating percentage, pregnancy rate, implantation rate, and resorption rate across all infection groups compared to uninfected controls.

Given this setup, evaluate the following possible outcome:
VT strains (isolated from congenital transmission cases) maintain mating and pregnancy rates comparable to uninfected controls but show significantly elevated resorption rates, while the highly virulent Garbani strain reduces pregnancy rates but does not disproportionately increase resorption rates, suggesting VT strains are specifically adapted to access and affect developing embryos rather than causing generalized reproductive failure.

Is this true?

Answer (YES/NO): NO